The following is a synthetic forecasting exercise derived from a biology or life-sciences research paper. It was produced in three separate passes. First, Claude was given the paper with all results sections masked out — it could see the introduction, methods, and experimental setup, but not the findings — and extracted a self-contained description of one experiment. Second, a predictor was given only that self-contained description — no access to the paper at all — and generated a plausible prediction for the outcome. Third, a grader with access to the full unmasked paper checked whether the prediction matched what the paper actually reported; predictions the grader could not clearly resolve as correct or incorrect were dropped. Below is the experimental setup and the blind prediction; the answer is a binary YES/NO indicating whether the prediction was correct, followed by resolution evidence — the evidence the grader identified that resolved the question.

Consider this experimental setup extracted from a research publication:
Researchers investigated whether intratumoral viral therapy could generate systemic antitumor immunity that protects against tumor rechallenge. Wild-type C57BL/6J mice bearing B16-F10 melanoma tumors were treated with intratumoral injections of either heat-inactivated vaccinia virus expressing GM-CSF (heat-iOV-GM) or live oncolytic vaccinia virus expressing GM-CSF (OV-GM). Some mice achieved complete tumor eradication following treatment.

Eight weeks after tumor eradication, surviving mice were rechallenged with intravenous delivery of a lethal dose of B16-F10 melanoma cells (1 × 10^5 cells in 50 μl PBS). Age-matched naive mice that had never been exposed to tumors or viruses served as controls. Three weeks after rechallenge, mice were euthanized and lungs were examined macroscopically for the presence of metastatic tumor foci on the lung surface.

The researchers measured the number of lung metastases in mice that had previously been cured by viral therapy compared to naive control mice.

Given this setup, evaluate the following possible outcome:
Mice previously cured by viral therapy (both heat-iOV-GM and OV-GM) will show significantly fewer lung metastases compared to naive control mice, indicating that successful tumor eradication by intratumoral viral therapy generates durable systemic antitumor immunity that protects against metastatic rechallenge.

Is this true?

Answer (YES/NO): YES